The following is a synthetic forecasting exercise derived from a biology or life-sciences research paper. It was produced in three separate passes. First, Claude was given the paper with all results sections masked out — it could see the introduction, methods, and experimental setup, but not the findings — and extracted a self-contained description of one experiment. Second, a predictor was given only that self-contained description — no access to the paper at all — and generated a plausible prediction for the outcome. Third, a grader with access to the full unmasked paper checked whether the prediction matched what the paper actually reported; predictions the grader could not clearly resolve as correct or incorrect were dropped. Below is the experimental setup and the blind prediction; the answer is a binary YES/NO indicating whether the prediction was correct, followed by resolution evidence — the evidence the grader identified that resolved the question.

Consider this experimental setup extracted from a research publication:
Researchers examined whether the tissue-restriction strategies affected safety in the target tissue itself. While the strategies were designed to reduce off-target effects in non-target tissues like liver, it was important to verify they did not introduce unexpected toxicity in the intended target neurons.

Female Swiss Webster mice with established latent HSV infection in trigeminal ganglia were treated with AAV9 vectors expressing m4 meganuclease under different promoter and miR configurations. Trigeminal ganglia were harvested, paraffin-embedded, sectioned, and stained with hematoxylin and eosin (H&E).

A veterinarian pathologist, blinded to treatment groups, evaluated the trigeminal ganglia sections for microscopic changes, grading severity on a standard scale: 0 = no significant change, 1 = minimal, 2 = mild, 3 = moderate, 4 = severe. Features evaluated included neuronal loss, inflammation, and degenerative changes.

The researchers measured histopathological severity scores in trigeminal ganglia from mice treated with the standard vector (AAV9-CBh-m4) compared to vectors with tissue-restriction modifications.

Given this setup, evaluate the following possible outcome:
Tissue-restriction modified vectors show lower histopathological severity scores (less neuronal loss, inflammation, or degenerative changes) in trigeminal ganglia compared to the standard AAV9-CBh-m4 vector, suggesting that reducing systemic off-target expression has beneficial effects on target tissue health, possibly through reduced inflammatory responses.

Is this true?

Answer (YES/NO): YES